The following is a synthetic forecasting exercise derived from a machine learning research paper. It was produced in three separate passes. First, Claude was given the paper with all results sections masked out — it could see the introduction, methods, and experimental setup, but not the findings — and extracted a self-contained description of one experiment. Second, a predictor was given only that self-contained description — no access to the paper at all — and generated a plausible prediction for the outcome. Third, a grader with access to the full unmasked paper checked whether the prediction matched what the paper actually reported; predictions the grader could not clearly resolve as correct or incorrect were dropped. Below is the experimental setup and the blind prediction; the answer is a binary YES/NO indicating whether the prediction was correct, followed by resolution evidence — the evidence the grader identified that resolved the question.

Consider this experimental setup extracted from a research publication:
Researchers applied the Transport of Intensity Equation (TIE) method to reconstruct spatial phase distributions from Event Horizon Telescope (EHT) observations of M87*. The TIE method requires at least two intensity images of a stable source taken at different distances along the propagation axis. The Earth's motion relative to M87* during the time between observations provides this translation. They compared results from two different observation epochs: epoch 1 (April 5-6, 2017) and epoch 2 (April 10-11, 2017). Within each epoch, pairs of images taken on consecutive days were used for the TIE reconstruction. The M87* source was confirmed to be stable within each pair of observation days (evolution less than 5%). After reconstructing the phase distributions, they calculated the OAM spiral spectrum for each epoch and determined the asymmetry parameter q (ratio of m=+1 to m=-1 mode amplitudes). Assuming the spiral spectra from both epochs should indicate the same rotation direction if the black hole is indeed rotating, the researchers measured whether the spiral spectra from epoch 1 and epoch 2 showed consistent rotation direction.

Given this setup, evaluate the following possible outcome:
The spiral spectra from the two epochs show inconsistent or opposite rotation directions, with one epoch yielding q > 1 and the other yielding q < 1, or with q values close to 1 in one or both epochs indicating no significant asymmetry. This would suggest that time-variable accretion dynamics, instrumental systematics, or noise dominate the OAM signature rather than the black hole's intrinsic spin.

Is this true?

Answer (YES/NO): NO